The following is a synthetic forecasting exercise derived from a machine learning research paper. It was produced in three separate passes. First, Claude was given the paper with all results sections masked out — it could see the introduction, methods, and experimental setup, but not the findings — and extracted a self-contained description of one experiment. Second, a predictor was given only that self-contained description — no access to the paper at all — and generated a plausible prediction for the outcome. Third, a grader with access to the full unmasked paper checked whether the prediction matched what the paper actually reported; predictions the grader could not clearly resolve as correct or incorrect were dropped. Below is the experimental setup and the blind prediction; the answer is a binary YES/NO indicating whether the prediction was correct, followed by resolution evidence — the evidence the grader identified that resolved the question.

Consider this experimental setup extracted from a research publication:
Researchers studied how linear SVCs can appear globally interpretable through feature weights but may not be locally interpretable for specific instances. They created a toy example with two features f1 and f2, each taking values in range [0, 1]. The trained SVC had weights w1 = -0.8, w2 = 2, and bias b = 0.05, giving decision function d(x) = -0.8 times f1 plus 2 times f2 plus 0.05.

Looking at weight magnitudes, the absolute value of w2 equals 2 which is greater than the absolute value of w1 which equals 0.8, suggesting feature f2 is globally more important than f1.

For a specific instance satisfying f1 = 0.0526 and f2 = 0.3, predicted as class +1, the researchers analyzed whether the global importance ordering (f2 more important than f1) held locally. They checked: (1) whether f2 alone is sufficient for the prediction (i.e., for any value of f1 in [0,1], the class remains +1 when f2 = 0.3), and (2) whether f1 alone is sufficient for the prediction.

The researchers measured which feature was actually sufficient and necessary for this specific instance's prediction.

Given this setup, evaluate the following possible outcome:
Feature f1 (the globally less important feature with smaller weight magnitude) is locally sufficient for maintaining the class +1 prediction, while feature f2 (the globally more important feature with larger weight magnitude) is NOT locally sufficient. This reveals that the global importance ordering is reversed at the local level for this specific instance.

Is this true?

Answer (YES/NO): YES